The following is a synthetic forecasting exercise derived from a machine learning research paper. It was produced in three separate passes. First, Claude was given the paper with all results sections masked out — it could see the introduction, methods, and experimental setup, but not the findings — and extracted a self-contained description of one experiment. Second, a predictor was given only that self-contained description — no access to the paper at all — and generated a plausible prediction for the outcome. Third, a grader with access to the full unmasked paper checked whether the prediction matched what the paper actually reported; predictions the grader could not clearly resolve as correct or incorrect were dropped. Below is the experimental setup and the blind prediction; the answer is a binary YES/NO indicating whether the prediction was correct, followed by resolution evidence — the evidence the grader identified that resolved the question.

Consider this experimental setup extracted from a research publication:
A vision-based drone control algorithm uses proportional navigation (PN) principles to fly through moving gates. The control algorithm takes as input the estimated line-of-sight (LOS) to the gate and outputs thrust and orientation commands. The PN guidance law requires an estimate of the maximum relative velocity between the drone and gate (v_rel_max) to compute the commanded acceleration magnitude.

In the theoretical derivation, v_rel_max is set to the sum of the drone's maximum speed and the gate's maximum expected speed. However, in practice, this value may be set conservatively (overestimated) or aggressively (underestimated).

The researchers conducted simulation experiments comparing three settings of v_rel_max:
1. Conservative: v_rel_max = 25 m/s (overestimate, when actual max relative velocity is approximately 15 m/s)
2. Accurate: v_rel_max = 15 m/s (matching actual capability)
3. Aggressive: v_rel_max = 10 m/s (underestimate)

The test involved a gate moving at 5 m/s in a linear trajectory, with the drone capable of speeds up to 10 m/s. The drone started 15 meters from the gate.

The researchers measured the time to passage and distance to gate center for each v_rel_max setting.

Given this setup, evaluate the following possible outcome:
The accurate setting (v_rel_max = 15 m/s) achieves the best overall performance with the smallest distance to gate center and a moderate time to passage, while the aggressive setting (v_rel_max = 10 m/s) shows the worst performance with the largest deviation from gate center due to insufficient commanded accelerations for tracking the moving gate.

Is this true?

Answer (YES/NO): NO